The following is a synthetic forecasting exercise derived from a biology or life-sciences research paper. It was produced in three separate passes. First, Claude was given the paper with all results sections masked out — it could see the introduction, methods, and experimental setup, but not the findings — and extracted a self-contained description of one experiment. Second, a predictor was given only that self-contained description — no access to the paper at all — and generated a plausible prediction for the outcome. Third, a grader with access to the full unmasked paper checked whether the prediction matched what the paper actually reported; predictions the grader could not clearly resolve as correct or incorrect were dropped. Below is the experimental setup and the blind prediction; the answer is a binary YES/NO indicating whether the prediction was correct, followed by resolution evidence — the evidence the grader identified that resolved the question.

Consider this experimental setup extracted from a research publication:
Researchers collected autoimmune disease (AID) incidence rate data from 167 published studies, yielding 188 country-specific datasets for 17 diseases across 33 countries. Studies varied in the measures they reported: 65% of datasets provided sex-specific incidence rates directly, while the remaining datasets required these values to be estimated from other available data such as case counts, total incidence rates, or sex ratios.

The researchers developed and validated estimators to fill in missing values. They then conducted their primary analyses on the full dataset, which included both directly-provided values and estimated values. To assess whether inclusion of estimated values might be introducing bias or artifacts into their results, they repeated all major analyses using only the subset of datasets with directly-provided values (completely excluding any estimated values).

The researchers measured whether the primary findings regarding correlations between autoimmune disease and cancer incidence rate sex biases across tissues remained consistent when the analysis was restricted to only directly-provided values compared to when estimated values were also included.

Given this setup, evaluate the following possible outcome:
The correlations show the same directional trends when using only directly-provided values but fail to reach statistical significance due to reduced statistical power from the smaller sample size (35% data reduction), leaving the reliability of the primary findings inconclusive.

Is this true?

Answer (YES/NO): NO